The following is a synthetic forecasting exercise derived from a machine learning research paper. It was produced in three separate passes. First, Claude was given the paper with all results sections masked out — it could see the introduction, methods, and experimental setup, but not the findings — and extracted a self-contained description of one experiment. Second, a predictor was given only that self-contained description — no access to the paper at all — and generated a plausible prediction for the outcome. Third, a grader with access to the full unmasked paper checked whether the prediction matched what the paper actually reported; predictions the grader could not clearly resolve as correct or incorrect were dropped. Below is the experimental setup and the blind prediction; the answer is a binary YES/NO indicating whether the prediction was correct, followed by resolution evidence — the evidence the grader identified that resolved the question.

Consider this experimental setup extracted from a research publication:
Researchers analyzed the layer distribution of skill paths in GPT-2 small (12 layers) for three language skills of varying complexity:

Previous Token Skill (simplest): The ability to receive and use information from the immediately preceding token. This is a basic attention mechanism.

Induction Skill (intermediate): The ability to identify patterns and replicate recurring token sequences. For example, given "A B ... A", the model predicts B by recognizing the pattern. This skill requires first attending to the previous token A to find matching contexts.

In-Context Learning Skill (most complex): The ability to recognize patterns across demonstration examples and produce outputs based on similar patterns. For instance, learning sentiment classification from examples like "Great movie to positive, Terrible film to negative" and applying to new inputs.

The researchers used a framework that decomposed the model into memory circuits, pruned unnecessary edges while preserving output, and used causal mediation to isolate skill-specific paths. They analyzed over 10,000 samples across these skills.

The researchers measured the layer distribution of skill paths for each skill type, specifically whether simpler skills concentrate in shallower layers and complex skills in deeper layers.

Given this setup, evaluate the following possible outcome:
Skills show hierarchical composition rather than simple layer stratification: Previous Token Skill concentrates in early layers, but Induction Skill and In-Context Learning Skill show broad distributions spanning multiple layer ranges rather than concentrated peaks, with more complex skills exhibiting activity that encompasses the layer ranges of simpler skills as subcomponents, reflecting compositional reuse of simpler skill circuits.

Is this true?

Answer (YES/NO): YES